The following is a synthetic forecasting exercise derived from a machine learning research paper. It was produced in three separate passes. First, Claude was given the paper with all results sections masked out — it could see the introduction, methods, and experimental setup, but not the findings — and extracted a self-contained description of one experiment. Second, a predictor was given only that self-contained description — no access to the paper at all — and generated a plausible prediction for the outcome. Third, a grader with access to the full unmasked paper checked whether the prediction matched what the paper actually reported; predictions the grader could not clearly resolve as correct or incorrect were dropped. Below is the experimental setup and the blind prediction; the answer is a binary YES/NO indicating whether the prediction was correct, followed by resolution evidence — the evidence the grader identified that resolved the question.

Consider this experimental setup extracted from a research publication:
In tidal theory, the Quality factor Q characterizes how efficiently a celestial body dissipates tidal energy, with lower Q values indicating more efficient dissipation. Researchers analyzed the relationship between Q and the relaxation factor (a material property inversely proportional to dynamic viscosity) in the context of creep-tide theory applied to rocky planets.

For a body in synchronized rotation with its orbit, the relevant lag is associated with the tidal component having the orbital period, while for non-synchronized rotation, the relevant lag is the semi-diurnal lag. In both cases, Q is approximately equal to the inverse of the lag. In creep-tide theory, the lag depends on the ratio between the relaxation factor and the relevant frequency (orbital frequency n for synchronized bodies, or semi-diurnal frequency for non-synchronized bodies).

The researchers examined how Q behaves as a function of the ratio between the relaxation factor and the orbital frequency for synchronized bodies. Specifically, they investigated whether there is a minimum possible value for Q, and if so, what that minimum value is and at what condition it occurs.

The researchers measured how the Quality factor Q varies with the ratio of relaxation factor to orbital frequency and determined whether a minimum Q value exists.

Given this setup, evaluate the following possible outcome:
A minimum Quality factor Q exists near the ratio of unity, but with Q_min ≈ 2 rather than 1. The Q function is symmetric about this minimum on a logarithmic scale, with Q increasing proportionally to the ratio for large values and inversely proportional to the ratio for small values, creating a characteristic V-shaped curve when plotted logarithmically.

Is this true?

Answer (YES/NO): YES